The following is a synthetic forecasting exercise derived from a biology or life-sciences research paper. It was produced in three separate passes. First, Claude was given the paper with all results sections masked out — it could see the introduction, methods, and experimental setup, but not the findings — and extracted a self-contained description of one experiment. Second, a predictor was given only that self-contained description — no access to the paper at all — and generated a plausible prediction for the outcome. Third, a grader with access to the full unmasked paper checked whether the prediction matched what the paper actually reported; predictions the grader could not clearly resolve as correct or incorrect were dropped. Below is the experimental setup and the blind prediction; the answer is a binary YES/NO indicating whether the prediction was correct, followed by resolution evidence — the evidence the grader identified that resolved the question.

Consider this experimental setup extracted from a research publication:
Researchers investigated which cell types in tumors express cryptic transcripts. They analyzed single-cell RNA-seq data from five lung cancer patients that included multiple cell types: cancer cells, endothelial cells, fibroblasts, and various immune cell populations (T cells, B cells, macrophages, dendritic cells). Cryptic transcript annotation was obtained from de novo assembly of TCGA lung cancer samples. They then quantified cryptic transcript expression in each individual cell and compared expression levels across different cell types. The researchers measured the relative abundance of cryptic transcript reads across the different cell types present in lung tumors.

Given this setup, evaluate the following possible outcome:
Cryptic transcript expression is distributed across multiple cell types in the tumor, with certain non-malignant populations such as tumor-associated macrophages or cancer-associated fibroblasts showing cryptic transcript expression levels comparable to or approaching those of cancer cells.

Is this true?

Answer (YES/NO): NO